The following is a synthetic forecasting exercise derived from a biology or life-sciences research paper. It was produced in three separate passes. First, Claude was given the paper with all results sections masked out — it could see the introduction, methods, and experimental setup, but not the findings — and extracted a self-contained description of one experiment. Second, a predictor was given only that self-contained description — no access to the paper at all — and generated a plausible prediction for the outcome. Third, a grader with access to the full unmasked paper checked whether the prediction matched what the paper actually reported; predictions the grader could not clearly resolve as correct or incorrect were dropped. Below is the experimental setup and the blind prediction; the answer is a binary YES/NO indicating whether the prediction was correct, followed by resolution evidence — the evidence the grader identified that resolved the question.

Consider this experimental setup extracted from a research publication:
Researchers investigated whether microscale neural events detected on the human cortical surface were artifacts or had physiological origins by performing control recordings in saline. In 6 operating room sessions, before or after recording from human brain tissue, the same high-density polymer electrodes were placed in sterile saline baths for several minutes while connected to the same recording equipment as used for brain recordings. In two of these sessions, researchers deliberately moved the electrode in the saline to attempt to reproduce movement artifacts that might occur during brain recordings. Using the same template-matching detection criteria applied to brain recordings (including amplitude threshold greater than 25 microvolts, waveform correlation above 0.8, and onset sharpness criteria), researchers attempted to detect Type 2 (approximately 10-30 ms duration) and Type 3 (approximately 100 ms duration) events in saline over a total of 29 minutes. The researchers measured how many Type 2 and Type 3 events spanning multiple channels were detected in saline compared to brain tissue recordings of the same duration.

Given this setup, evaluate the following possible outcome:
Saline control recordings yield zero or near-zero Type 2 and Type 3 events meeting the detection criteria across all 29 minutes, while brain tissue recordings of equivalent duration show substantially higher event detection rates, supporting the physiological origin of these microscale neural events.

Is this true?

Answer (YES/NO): NO